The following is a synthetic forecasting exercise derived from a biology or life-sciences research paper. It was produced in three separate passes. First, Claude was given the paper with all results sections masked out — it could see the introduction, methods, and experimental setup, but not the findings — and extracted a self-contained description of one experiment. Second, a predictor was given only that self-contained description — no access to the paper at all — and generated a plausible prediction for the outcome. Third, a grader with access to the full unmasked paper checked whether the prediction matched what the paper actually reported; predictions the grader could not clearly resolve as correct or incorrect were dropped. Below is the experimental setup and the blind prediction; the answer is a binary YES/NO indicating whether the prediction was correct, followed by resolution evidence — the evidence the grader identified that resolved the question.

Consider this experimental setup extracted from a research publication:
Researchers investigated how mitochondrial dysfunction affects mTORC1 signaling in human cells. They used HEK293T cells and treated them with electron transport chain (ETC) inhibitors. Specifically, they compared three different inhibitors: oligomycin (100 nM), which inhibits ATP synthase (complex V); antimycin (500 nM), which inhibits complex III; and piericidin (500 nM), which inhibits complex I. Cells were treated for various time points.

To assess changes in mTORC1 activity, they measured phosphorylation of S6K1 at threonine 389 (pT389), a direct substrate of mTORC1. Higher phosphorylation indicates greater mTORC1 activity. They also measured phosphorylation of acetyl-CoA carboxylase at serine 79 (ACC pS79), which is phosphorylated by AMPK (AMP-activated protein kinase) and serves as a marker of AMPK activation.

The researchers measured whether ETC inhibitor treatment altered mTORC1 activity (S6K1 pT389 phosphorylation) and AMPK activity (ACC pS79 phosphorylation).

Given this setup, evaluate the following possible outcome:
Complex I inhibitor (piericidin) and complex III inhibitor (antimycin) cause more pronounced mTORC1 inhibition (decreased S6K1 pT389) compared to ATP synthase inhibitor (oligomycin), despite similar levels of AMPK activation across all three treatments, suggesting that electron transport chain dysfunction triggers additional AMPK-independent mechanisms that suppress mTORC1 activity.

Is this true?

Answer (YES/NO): NO